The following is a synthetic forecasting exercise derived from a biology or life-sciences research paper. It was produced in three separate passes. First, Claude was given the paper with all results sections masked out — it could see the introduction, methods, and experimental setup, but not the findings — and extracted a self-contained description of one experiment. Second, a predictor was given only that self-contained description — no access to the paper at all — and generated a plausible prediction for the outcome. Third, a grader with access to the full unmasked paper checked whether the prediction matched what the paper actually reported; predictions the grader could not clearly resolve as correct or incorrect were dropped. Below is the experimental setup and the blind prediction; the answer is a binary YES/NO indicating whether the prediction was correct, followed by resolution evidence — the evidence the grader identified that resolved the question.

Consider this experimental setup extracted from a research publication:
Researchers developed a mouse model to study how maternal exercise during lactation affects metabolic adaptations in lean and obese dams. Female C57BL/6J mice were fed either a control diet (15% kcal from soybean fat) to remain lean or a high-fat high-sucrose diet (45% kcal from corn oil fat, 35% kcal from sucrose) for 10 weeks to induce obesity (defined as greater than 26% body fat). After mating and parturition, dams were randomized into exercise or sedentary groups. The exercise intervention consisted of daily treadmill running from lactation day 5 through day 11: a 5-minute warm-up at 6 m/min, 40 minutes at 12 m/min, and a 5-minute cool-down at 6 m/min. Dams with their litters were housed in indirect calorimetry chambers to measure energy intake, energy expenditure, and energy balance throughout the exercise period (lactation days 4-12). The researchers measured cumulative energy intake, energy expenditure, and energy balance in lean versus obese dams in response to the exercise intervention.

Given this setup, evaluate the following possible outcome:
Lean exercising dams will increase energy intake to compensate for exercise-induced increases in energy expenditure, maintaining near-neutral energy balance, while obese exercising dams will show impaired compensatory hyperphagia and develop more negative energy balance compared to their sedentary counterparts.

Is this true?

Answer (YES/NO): NO